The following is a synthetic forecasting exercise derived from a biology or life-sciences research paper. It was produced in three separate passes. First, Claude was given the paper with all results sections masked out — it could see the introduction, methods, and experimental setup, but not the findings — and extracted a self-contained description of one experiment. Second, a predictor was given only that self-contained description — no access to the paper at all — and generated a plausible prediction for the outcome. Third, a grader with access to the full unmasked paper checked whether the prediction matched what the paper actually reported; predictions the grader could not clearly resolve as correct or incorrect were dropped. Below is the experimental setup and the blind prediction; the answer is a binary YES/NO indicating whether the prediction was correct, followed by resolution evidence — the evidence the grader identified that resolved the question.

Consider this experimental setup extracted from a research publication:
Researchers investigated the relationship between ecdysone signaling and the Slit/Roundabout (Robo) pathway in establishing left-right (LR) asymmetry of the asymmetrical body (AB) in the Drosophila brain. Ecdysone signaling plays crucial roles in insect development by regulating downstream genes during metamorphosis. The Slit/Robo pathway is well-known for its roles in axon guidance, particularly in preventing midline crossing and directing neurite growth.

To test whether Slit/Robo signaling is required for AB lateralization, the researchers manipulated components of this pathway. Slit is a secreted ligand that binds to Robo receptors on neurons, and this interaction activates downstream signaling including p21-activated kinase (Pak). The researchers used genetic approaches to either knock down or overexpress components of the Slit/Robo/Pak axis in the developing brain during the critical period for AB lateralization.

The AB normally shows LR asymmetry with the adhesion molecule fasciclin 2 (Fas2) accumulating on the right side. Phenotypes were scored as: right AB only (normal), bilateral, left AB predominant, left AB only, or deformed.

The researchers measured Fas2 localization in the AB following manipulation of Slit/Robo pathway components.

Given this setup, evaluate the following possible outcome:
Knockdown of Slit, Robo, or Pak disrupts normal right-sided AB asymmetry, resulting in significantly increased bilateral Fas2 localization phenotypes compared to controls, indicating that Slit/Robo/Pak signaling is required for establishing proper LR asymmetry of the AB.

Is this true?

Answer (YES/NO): YES